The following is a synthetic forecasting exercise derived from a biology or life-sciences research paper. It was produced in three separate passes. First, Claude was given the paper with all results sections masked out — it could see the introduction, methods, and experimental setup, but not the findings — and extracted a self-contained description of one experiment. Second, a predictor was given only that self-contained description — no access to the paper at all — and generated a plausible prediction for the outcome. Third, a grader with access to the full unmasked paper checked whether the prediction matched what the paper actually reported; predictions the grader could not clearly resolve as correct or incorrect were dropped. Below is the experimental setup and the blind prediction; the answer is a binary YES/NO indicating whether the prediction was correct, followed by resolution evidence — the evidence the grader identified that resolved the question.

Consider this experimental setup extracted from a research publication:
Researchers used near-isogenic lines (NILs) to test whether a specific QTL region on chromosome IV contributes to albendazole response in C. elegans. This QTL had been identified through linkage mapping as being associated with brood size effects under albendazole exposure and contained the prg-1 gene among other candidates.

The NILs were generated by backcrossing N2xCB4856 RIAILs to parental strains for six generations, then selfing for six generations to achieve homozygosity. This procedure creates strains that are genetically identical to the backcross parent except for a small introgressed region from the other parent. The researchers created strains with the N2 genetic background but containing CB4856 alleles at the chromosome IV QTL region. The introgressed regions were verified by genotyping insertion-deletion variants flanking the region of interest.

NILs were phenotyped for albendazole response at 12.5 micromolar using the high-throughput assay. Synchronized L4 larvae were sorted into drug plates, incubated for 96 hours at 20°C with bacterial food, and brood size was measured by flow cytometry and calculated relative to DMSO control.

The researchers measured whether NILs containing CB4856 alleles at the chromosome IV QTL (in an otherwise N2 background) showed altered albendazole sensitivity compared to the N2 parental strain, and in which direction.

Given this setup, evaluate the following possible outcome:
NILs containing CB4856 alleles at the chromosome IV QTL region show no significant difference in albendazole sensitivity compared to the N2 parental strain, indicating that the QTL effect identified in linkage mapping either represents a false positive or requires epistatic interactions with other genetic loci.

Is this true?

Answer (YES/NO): NO